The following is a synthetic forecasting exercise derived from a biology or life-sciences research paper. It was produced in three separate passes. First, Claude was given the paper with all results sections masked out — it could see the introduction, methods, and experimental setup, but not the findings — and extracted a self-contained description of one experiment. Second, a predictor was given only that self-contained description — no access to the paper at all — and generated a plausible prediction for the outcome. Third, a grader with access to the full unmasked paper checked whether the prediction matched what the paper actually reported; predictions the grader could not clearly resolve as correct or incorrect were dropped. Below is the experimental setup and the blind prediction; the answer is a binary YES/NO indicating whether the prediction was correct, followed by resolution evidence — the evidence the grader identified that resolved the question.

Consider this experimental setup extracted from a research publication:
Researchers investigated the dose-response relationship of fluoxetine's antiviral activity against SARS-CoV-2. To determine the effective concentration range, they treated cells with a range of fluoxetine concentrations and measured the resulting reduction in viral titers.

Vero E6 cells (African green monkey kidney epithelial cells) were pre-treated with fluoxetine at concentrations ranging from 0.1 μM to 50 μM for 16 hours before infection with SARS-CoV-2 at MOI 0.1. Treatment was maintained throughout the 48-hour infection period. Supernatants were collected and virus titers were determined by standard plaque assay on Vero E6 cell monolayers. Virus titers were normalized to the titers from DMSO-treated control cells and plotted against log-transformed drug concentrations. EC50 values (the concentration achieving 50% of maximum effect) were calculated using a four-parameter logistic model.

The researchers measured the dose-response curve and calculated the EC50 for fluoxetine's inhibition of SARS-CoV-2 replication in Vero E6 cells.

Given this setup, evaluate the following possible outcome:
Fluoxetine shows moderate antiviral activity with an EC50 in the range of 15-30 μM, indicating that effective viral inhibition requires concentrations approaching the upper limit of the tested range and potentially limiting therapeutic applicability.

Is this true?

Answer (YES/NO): NO